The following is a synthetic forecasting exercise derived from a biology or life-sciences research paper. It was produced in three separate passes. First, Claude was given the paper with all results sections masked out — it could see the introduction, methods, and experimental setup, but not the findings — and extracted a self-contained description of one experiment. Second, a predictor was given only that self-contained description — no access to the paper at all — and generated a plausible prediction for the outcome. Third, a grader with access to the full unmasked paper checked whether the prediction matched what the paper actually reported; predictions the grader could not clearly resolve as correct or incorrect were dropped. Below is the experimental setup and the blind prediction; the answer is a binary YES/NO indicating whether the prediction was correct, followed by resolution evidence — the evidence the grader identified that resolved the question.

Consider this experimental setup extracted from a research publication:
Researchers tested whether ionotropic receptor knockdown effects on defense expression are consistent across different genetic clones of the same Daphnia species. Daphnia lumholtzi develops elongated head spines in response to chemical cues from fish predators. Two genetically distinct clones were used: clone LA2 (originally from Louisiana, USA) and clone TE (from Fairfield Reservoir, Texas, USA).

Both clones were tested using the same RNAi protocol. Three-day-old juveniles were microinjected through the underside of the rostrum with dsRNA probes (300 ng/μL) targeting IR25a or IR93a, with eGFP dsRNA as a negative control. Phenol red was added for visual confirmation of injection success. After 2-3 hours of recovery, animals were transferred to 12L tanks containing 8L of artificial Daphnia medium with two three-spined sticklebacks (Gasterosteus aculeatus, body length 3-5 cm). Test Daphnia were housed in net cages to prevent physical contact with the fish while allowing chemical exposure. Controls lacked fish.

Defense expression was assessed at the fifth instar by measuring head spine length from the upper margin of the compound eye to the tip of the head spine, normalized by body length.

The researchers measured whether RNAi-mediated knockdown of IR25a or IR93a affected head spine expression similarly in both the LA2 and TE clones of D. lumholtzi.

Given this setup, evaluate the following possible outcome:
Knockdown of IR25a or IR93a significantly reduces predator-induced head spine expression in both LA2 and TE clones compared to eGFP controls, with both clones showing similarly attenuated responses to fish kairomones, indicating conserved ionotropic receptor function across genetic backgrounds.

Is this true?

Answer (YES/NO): YES